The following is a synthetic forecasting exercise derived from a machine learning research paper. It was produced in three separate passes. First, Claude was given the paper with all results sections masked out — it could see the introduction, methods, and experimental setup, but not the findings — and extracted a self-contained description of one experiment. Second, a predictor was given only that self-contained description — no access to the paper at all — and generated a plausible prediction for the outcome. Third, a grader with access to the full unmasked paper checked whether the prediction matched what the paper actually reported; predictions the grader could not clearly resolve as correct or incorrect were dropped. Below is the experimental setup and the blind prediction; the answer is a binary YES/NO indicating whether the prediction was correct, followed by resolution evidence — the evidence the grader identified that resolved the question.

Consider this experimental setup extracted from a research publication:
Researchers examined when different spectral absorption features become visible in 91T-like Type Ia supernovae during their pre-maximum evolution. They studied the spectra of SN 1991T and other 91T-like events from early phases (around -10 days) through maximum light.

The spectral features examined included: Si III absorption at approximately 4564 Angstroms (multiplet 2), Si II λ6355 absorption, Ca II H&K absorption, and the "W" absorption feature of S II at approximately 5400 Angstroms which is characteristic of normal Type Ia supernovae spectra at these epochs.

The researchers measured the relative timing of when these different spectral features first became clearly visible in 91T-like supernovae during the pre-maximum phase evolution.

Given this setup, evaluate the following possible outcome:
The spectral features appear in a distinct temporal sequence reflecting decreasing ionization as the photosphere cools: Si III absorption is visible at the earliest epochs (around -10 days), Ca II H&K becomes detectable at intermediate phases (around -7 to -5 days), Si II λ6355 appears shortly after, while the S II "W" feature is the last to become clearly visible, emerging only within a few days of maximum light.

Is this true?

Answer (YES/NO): NO